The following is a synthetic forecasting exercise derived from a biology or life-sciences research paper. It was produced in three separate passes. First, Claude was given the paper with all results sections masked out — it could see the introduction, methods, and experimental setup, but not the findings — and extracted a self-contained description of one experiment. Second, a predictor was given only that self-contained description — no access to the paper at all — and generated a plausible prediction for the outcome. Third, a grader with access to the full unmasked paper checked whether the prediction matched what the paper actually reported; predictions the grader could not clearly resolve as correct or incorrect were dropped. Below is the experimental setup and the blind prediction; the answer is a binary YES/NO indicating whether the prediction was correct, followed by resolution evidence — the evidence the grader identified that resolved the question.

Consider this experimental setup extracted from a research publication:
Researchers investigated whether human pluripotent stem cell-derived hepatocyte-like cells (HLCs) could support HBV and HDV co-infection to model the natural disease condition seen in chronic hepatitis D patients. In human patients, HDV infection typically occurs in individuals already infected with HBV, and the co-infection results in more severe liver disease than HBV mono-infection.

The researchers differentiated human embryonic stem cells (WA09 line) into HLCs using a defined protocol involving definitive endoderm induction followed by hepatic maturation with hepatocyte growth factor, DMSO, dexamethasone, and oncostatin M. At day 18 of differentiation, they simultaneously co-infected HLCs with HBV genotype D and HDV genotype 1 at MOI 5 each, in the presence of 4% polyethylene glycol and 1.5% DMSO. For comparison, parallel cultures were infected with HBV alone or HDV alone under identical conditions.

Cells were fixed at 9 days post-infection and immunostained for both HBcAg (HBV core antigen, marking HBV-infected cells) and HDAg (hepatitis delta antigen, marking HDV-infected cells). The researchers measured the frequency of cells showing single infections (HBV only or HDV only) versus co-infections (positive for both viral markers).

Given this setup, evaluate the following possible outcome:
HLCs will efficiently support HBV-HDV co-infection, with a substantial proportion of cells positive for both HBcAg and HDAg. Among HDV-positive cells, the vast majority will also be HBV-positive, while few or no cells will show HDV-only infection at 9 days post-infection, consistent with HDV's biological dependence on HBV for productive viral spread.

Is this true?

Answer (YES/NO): NO